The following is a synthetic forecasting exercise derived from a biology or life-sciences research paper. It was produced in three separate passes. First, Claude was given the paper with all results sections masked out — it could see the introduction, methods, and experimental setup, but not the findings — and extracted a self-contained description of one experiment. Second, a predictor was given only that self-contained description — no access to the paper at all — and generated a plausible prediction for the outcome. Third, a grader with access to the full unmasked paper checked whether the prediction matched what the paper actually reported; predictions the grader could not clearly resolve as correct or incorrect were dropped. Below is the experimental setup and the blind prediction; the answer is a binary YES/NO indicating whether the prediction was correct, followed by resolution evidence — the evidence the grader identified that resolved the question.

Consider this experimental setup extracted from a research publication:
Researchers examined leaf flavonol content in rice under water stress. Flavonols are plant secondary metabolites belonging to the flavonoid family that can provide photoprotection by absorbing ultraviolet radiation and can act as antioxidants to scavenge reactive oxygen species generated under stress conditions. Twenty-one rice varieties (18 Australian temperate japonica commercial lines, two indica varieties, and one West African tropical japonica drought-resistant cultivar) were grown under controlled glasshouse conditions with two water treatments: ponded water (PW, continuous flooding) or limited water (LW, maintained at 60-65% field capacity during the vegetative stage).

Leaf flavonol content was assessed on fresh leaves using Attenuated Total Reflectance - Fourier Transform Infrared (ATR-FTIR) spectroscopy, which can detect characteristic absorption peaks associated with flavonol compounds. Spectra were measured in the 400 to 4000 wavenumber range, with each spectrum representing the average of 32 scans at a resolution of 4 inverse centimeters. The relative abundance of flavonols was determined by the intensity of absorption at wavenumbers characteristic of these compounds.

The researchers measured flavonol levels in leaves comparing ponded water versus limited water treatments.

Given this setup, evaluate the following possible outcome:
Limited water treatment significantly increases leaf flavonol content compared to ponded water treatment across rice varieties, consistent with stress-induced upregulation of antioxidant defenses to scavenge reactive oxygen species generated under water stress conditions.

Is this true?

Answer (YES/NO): YES